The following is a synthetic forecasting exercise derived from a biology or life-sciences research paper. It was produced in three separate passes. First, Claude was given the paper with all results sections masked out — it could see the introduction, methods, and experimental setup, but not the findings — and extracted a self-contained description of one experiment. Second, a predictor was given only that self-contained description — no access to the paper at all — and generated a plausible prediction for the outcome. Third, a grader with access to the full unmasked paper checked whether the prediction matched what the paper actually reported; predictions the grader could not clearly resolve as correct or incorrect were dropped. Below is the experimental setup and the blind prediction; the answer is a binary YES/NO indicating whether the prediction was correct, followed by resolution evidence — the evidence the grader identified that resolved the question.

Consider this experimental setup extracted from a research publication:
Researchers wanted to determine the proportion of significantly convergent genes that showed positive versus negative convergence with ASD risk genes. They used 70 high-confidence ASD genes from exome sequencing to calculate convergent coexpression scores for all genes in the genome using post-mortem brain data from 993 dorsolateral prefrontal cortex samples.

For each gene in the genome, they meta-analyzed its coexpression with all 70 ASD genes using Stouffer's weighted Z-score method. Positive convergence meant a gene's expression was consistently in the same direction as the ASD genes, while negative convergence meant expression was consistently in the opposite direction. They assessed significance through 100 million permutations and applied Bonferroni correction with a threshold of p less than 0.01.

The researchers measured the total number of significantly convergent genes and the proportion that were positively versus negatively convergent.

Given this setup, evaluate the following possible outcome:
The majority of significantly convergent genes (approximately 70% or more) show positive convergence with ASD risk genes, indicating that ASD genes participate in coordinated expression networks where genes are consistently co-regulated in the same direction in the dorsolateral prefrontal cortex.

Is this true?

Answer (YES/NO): NO